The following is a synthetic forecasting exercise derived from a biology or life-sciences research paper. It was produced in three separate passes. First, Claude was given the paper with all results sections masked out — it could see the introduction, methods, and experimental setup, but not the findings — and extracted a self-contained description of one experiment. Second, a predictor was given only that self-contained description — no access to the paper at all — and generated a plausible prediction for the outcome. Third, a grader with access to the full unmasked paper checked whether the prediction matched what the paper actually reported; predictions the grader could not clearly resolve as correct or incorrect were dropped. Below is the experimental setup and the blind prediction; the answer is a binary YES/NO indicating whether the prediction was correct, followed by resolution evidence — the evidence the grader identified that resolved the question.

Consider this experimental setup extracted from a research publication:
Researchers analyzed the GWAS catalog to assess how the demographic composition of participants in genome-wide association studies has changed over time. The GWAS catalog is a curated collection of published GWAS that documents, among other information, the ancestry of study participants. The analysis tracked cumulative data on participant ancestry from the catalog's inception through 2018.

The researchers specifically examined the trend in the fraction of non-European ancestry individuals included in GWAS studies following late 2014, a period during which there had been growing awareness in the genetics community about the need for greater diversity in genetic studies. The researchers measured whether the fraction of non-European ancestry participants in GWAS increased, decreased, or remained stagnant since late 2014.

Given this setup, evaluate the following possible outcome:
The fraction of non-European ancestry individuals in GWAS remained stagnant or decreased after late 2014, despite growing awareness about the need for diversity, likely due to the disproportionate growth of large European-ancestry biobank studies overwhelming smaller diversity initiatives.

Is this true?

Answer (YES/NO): YES